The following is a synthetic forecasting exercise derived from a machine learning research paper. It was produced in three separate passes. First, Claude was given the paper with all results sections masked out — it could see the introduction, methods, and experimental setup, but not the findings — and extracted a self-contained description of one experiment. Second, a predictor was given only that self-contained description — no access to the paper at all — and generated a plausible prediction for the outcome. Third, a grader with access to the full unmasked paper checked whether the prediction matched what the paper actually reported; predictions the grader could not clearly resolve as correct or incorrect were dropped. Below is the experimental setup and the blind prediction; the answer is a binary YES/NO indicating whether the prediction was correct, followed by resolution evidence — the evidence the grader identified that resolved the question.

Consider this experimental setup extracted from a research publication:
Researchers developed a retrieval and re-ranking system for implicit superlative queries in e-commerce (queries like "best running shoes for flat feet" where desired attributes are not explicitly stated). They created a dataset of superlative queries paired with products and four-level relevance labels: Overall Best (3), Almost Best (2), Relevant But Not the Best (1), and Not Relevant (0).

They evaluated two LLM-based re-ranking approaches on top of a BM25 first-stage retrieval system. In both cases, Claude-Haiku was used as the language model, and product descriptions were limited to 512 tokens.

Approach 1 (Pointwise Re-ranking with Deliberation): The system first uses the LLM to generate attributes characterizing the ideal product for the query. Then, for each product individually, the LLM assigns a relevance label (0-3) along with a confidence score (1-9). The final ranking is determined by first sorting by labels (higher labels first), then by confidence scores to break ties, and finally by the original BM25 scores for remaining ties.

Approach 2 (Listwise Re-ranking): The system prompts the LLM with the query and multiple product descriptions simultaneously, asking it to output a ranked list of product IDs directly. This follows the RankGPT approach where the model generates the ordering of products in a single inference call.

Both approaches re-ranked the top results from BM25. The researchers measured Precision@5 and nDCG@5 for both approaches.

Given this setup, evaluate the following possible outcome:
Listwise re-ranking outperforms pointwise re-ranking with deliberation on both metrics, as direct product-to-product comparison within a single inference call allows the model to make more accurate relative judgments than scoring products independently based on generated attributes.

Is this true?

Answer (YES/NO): YES